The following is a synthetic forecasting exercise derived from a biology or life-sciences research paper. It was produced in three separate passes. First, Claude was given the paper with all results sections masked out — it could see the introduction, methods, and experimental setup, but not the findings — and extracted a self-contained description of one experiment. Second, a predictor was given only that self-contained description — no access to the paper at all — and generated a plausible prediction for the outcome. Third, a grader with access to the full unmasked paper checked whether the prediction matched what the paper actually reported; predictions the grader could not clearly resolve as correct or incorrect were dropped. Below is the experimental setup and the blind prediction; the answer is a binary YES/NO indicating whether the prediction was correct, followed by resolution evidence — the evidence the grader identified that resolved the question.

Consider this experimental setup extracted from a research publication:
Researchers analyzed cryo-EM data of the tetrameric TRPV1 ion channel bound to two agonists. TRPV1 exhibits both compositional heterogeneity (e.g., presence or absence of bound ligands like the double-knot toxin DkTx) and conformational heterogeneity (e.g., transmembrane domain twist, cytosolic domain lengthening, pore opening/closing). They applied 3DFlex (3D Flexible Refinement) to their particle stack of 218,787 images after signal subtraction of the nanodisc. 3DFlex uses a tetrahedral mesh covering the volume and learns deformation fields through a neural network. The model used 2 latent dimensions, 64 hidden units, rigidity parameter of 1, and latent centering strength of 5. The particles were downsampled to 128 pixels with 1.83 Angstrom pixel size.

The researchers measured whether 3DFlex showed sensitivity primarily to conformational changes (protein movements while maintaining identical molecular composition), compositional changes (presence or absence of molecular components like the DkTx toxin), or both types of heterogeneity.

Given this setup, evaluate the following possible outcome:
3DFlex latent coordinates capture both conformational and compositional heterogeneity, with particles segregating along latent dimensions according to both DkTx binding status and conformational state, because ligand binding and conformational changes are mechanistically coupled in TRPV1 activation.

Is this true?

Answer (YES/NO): NO